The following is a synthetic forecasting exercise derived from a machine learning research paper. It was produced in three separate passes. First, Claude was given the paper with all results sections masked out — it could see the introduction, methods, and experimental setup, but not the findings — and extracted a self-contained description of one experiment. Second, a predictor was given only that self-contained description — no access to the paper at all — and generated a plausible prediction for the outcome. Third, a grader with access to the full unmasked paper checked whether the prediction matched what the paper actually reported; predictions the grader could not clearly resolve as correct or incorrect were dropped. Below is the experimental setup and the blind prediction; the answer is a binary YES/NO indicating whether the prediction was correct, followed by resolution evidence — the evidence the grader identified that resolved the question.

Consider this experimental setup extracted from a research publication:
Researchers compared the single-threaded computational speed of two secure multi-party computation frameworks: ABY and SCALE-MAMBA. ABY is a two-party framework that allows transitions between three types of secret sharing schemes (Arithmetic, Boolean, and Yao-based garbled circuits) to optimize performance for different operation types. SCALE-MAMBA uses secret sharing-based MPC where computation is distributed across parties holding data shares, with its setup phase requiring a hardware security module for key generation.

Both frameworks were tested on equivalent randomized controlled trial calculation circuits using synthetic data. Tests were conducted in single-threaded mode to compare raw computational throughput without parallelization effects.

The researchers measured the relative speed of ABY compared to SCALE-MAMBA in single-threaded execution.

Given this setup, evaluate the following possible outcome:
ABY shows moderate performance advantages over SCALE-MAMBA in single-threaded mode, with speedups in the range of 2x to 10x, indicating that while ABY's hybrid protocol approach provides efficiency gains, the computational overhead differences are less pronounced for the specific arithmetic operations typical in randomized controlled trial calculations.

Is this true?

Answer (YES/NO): NO